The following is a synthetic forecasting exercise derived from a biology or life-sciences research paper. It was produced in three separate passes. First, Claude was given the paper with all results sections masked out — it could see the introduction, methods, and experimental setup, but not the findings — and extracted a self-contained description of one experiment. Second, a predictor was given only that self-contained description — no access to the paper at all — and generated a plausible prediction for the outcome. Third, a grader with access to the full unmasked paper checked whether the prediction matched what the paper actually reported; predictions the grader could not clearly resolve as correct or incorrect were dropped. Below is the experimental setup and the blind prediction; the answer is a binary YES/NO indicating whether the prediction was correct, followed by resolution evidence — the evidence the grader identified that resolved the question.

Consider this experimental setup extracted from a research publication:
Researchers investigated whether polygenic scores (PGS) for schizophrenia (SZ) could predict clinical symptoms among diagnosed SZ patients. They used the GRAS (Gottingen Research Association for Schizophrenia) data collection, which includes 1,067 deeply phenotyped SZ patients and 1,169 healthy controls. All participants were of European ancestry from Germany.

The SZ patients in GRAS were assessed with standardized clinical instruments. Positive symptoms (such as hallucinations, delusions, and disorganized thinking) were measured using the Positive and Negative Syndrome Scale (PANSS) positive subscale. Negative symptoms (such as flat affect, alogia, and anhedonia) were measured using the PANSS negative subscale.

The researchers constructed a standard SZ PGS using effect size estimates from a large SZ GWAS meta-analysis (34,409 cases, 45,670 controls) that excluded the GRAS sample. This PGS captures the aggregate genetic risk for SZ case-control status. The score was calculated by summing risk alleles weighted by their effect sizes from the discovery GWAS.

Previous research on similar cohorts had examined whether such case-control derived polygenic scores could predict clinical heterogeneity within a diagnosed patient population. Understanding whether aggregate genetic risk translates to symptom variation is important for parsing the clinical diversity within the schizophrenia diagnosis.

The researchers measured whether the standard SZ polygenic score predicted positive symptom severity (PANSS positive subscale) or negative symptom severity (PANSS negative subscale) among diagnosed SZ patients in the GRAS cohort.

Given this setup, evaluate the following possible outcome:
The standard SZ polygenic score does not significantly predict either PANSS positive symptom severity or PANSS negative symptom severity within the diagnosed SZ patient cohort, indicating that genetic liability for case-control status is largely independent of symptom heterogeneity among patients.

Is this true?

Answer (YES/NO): YES